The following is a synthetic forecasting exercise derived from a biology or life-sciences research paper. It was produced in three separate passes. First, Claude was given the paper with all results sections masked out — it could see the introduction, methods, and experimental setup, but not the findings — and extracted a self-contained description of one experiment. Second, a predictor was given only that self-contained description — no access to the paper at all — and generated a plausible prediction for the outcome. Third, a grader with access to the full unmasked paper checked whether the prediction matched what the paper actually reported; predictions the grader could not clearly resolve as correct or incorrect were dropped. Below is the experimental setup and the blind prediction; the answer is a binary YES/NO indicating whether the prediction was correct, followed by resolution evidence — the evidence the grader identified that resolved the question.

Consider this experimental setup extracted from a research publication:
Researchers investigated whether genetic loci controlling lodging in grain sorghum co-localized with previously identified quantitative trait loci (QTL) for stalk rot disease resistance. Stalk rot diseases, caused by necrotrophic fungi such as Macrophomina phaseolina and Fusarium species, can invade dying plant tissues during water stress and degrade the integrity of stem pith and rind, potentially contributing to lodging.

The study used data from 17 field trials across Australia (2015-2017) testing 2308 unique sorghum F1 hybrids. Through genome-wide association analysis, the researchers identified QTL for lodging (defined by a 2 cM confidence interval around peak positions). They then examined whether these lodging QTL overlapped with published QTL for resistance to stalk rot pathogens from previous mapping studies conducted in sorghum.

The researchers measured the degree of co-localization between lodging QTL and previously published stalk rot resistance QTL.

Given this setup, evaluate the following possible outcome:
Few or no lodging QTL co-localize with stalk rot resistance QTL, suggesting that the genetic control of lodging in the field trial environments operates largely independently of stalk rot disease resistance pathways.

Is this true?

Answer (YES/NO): NO